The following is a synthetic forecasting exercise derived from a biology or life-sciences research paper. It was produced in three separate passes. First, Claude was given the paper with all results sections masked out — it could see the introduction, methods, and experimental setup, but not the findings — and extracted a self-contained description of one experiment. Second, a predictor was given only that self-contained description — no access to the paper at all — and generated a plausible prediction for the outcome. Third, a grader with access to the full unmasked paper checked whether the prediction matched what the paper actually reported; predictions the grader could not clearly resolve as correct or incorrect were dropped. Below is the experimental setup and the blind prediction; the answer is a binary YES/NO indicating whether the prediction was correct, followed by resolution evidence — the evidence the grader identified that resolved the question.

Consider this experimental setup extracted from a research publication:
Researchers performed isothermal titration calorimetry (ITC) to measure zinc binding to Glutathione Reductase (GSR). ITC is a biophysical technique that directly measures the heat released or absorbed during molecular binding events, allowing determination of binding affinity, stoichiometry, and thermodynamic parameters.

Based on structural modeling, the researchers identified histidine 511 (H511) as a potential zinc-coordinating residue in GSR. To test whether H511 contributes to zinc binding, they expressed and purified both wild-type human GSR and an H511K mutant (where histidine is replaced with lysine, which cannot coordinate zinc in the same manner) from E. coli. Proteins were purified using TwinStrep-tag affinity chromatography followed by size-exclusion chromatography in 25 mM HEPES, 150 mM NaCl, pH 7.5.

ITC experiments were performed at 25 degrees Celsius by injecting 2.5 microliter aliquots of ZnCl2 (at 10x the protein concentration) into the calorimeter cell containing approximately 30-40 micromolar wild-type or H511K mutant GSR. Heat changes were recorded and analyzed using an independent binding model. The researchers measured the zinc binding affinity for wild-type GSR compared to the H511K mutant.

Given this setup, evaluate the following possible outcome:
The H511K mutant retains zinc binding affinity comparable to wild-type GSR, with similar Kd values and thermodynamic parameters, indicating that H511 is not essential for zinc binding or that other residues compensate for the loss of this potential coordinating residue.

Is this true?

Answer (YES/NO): NO